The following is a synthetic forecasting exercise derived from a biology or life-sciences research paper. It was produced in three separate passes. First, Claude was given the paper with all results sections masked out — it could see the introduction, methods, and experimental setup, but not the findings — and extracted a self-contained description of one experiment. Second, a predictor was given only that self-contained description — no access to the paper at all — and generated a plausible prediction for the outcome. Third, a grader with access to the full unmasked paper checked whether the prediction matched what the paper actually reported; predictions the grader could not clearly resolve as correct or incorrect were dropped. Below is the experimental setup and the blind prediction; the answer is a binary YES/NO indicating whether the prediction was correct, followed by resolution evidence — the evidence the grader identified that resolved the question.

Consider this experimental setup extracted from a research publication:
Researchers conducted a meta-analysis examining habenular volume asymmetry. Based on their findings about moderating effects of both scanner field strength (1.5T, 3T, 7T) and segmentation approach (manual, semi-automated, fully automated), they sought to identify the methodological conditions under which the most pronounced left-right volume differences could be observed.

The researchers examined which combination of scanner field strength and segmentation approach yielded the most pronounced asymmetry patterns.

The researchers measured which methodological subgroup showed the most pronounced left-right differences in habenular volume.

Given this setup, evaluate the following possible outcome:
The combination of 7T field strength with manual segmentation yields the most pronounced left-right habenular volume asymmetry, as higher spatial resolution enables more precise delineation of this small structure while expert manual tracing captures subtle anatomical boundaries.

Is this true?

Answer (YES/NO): NO